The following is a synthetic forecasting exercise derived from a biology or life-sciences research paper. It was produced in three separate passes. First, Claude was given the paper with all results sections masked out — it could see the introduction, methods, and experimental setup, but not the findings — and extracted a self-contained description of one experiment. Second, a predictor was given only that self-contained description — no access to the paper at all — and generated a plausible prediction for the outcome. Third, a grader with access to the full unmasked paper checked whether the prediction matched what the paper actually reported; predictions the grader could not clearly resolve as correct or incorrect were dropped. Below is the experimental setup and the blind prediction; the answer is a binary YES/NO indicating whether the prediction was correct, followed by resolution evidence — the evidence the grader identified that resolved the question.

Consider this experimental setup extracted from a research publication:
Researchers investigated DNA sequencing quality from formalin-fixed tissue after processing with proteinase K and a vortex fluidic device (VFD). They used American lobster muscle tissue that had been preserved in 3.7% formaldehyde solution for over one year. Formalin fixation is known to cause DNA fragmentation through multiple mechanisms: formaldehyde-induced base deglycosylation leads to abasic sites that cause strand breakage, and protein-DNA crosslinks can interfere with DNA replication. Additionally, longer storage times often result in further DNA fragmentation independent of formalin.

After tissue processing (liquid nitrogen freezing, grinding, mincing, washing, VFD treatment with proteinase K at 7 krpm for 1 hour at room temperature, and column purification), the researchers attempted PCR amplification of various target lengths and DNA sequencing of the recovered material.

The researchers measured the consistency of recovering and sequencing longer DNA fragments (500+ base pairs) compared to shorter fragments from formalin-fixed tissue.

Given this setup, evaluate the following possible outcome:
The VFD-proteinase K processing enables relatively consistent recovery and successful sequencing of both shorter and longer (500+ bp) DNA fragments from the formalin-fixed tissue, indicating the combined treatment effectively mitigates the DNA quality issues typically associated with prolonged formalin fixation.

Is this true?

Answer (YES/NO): NO